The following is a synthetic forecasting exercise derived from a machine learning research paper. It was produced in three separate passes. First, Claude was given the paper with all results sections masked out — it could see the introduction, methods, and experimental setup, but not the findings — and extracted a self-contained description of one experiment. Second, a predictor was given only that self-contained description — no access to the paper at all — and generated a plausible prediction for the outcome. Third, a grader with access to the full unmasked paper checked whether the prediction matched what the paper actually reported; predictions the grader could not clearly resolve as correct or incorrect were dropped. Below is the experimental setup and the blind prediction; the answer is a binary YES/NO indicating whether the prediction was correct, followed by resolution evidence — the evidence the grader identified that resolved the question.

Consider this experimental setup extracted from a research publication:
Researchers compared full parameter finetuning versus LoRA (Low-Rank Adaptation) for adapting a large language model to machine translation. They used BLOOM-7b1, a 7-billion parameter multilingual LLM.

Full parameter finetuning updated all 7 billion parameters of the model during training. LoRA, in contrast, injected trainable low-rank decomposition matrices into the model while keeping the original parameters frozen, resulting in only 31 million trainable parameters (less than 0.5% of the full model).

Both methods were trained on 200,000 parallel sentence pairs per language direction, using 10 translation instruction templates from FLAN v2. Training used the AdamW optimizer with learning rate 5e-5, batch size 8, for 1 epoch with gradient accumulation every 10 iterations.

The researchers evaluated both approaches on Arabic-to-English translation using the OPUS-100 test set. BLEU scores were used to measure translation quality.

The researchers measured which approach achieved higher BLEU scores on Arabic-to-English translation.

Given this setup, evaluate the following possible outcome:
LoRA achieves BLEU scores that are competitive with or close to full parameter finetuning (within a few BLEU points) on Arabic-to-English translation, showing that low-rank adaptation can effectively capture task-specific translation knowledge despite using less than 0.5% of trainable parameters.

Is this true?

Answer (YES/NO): YES